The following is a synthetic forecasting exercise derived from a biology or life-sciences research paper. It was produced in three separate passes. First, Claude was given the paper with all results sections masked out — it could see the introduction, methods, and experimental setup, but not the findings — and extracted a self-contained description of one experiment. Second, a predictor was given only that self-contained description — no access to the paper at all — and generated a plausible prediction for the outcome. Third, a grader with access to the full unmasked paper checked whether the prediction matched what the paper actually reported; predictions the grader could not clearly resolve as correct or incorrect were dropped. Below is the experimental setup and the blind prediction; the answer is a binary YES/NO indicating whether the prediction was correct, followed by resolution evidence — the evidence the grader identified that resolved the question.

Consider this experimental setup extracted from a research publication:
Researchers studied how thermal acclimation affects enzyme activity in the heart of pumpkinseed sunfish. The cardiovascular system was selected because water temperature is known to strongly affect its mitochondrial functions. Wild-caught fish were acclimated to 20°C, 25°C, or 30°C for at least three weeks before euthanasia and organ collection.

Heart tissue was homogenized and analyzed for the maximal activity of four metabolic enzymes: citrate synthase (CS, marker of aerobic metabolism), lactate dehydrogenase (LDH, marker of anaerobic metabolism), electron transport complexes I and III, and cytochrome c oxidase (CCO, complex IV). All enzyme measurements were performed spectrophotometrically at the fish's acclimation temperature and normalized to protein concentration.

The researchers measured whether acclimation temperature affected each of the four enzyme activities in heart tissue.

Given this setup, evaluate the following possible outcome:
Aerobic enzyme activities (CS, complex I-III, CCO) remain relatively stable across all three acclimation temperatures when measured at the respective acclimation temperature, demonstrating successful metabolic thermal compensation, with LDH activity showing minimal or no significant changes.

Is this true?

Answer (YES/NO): NO